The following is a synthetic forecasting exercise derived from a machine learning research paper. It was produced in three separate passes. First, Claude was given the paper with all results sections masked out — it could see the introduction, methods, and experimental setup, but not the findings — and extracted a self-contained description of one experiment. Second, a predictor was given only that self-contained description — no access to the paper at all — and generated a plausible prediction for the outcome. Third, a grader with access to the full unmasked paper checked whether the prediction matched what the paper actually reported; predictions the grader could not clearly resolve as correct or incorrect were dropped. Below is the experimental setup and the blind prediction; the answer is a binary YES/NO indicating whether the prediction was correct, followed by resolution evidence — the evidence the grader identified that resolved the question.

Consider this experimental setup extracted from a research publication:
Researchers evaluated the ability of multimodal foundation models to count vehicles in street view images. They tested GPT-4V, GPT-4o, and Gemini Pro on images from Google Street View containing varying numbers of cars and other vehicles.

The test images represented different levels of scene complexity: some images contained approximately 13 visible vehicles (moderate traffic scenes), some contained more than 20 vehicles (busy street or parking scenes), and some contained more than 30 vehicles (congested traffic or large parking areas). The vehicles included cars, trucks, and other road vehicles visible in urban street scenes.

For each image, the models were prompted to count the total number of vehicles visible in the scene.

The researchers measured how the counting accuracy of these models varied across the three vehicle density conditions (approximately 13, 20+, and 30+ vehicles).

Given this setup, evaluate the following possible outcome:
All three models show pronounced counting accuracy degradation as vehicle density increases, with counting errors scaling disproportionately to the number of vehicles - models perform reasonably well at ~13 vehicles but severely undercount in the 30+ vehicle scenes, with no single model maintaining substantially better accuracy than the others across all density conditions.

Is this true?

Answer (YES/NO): NO